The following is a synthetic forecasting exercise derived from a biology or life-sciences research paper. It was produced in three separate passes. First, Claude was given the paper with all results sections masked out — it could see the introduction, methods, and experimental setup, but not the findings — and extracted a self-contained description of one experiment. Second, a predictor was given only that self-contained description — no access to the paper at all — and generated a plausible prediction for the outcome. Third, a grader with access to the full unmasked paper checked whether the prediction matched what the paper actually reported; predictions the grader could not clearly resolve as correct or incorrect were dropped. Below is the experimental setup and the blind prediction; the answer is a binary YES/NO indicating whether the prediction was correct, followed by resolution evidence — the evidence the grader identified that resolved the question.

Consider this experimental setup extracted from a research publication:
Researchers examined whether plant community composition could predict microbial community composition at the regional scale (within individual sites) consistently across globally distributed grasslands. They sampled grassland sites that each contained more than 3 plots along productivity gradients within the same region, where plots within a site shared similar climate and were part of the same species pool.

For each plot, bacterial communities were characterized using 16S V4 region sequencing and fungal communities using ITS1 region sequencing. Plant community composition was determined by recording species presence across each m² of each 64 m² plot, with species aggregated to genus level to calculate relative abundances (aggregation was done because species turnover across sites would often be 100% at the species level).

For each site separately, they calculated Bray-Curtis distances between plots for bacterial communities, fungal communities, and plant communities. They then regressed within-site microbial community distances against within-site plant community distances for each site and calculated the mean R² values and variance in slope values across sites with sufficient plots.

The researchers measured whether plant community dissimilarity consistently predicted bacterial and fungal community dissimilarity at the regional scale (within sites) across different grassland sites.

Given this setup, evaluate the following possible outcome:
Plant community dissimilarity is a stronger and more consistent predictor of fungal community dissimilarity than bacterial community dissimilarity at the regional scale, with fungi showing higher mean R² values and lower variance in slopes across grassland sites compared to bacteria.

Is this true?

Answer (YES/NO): NO